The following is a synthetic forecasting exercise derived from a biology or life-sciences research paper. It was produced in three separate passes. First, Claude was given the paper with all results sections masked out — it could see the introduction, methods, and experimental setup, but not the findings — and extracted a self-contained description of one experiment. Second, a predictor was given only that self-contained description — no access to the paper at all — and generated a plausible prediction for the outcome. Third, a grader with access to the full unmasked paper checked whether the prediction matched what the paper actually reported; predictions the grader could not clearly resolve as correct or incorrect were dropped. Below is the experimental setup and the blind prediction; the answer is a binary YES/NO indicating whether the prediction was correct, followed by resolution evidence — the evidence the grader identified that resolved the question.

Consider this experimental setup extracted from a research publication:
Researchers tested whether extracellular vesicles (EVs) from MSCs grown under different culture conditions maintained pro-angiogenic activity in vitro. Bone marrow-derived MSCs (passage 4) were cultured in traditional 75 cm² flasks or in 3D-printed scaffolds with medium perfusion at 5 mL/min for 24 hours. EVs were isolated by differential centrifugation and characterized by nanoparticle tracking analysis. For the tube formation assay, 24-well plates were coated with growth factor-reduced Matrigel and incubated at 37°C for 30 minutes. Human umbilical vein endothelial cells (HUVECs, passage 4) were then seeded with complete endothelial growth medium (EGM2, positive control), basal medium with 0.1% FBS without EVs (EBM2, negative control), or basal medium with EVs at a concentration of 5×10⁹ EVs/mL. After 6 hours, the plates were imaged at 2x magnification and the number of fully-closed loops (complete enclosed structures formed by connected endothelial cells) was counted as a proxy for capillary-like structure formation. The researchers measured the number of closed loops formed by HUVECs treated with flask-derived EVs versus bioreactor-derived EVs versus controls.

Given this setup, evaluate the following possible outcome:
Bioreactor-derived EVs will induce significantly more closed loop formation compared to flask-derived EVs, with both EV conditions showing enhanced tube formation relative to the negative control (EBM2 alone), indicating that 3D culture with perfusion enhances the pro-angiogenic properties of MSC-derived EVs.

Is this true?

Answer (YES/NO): NO